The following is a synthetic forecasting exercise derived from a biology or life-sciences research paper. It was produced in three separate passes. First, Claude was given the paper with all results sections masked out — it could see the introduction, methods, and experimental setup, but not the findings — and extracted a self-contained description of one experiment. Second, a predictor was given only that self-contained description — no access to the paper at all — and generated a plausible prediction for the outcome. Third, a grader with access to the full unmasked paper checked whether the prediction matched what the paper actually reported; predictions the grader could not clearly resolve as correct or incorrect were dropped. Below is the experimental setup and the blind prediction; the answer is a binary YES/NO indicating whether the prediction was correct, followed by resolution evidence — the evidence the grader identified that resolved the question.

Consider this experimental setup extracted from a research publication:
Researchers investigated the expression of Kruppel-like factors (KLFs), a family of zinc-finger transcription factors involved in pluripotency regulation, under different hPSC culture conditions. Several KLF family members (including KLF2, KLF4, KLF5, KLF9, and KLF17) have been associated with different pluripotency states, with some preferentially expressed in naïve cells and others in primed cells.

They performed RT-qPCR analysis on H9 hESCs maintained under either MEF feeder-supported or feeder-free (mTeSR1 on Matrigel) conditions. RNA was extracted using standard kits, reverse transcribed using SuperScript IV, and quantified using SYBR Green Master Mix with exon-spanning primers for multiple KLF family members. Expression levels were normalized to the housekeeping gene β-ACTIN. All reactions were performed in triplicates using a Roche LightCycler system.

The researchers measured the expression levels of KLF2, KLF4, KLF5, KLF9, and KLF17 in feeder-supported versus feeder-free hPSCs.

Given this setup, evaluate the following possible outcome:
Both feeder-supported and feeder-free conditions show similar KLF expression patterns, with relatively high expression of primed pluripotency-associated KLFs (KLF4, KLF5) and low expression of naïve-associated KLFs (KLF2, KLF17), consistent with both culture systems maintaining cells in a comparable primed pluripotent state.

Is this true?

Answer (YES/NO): NO